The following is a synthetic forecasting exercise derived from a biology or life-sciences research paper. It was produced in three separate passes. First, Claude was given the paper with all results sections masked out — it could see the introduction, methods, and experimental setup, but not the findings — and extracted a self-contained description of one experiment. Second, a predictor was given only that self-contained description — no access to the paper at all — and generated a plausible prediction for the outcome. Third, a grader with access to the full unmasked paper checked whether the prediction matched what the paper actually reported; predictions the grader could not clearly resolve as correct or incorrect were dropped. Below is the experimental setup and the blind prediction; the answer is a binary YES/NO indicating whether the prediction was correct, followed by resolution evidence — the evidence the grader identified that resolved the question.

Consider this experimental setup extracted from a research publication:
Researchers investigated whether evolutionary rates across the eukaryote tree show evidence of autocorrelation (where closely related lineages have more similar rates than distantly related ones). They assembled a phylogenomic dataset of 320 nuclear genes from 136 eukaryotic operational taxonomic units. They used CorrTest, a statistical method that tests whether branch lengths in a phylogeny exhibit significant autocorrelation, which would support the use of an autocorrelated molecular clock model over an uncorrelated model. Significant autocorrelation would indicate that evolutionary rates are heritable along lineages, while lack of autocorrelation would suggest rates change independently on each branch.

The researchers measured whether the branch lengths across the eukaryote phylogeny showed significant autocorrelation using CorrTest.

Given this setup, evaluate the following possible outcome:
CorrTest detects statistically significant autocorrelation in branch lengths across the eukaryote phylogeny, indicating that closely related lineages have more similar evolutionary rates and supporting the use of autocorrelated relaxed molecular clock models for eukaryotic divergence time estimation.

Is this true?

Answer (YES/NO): YES